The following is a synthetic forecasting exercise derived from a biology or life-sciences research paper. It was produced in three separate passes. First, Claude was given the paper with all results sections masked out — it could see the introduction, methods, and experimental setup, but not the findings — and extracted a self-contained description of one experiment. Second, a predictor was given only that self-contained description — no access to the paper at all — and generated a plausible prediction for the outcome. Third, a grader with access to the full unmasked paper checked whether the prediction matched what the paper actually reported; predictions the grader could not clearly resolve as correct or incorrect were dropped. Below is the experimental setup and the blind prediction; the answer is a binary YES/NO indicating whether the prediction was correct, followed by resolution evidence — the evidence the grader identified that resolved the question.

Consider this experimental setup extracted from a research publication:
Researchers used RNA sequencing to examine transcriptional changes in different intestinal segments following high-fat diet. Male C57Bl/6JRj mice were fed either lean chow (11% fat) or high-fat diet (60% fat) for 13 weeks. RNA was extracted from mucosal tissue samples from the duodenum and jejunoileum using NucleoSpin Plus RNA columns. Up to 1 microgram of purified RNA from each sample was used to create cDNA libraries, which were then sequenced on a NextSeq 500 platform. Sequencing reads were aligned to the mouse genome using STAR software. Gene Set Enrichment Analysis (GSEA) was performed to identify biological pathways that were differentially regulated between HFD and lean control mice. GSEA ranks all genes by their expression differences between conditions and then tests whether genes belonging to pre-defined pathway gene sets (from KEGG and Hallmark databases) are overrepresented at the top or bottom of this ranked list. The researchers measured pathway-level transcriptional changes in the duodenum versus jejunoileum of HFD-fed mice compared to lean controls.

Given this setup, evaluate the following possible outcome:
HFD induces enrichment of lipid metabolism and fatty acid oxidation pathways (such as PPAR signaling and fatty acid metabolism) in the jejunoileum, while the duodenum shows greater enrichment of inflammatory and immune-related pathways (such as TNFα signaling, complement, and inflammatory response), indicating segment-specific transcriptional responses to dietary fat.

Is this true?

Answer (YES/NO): NO